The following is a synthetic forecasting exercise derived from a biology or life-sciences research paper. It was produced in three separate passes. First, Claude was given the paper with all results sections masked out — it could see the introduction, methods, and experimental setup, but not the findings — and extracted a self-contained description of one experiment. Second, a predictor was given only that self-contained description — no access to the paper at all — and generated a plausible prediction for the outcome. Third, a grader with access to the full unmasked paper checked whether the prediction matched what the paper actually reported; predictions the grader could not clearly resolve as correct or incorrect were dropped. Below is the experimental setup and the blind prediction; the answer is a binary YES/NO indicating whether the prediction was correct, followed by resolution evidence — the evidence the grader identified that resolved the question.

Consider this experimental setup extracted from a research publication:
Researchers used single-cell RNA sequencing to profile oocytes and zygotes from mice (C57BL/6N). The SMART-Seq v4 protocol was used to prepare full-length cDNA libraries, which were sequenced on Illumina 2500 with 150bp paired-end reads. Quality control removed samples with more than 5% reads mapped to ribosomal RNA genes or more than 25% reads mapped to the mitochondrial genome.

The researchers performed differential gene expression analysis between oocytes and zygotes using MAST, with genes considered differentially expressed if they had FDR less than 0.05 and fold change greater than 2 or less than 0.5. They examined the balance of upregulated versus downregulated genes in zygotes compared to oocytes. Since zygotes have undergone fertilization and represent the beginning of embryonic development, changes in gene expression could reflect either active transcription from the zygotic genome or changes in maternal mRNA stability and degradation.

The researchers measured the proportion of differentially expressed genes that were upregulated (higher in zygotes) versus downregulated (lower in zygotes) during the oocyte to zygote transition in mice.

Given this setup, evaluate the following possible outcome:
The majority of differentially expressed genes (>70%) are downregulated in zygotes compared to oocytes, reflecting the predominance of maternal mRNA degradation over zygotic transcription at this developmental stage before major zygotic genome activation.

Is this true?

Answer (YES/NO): YES